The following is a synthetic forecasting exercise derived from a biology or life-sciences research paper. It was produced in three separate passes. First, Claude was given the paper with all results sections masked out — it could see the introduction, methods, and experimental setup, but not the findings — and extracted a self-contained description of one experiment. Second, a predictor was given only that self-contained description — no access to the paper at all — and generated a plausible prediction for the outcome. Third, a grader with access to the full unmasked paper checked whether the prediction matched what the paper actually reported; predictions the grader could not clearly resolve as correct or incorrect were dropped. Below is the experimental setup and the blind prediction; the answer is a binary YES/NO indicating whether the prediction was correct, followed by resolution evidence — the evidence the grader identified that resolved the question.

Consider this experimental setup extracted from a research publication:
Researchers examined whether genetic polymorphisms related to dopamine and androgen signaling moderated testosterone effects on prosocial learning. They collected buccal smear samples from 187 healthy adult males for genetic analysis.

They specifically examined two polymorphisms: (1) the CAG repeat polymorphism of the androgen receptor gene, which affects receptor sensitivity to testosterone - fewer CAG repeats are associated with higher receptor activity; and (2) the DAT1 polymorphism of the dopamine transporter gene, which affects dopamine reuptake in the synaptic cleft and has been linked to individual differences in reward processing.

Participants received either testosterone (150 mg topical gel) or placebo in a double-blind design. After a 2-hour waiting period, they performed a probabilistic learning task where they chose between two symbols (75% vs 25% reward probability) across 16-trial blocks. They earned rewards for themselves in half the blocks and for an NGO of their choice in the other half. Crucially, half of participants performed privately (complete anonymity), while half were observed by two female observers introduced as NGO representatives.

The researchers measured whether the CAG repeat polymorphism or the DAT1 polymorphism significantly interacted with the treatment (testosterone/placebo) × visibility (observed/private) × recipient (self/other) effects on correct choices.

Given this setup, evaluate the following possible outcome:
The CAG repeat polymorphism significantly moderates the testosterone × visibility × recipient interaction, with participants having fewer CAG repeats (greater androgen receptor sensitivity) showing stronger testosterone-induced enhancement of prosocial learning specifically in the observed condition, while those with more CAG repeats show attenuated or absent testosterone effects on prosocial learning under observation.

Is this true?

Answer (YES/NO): NO